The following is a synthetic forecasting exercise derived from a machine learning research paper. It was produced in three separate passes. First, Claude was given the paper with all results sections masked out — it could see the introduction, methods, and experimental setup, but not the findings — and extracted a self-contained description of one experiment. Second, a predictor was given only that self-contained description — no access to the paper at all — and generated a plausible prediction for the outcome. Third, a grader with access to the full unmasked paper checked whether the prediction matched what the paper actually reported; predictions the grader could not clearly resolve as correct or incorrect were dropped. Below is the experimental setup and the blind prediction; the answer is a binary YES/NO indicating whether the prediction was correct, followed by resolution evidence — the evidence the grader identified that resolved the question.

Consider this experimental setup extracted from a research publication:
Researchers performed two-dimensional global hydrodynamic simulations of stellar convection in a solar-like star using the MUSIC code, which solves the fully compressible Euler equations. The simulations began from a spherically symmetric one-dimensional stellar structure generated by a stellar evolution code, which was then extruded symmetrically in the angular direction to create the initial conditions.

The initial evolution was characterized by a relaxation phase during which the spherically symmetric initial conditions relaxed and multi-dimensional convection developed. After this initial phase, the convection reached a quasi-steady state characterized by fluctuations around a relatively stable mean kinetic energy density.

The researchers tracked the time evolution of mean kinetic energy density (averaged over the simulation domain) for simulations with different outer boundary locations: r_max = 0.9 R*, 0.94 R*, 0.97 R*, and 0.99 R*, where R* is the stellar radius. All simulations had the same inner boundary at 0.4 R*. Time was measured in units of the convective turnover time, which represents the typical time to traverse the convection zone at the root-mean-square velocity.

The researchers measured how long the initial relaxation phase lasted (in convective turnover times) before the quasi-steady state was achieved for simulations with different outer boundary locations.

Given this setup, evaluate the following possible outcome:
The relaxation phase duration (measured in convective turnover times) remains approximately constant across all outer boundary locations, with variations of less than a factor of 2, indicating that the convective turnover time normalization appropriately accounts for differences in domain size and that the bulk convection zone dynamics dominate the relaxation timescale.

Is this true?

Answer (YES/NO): YES